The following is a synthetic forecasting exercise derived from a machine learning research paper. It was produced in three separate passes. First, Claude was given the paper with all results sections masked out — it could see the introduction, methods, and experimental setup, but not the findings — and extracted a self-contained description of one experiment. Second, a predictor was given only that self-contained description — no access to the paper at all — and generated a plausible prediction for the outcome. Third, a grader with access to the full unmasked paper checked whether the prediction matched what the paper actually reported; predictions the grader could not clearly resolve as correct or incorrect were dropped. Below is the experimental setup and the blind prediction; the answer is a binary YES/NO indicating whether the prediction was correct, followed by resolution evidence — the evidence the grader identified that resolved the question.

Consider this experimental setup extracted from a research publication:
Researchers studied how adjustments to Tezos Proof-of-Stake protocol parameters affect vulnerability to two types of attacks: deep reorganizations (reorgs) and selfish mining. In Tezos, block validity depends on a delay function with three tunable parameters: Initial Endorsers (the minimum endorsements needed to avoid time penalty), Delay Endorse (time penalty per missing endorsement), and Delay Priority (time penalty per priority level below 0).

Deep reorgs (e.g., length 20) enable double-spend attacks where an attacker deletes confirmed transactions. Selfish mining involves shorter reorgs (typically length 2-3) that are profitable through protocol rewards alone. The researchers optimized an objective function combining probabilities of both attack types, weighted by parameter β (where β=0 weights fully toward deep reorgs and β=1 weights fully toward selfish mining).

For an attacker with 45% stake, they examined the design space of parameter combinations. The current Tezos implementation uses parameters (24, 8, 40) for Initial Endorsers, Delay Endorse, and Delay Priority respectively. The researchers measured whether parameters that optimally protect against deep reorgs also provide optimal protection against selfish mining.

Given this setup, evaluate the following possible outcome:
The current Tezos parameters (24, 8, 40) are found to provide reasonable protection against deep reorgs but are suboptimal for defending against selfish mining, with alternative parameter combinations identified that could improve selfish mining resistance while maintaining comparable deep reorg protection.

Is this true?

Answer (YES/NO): NO